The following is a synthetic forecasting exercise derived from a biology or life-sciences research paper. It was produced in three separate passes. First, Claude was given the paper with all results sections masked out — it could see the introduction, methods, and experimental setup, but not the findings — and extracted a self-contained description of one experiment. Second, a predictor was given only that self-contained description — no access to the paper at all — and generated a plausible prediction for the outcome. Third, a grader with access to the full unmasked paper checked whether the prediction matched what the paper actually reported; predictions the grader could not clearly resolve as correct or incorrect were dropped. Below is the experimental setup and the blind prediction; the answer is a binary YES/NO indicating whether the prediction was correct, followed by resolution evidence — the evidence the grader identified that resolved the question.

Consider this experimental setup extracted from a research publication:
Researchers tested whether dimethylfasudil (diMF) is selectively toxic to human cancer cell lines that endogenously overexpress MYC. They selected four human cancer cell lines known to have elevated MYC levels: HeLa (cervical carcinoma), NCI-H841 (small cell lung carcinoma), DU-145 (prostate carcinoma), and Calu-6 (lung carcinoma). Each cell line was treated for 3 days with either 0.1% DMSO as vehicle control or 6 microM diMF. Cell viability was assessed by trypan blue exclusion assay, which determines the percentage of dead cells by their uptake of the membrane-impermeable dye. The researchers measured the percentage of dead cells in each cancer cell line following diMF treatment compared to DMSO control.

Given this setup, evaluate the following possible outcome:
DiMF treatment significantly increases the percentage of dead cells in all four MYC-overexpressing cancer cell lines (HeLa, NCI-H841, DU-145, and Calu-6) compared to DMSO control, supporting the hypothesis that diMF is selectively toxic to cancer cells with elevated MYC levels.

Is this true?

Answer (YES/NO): YES